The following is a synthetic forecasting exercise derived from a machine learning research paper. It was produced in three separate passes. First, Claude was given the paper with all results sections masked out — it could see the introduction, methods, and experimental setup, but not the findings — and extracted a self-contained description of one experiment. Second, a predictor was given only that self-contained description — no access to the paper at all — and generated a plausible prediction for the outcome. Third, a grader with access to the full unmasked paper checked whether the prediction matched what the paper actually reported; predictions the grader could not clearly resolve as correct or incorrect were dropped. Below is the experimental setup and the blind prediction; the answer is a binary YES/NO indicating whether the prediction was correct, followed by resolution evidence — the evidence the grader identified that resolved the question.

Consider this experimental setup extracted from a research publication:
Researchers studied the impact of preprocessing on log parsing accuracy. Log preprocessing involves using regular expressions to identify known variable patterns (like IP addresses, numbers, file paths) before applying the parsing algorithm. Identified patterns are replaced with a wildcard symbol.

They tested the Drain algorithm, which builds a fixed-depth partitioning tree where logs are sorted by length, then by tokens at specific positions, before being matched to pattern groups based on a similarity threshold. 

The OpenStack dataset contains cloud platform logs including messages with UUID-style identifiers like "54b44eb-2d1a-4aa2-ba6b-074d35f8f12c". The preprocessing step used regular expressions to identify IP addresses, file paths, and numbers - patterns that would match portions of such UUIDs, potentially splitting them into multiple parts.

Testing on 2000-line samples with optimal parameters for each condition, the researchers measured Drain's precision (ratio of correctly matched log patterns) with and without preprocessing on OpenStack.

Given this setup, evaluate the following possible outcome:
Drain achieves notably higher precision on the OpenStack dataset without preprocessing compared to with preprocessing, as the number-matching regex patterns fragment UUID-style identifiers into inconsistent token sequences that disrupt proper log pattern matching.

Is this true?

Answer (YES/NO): YES